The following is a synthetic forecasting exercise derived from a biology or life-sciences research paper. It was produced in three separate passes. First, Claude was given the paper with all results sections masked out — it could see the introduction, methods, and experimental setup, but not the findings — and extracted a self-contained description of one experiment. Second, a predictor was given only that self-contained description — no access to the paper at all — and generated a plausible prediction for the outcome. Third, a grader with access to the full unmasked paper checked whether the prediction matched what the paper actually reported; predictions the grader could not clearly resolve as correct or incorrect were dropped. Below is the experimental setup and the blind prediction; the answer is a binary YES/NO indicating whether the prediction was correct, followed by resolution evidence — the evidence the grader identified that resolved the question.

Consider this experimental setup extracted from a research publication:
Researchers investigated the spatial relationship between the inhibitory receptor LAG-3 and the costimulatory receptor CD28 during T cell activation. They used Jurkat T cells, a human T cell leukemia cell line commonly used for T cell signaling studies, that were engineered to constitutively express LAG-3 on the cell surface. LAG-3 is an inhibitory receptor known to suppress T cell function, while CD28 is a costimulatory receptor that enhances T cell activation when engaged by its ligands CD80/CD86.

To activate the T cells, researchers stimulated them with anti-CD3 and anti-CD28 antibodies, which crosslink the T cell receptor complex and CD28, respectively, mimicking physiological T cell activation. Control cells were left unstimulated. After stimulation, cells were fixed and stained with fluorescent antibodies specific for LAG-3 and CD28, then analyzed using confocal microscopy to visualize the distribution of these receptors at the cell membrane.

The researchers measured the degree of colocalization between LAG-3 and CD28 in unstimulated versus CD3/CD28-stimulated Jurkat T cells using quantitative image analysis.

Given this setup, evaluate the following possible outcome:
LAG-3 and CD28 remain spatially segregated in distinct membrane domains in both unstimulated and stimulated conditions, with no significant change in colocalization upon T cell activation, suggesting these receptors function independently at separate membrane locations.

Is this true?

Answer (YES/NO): NO